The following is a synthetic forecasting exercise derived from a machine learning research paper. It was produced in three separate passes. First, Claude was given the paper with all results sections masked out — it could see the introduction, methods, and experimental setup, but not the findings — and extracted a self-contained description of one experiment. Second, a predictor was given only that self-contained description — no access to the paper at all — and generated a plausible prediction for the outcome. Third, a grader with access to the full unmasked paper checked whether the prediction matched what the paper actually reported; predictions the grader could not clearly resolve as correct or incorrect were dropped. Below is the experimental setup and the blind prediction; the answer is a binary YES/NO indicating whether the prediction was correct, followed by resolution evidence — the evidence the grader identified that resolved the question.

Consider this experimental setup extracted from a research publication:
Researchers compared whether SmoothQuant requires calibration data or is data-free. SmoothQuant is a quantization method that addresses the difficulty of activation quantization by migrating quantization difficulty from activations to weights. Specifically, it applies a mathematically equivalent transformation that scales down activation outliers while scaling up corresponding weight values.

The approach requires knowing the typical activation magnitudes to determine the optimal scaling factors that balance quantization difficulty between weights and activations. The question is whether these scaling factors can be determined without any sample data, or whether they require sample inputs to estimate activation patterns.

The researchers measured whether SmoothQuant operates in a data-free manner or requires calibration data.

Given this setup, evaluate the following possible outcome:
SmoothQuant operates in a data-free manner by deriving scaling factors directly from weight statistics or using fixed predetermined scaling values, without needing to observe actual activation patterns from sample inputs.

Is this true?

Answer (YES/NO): NO